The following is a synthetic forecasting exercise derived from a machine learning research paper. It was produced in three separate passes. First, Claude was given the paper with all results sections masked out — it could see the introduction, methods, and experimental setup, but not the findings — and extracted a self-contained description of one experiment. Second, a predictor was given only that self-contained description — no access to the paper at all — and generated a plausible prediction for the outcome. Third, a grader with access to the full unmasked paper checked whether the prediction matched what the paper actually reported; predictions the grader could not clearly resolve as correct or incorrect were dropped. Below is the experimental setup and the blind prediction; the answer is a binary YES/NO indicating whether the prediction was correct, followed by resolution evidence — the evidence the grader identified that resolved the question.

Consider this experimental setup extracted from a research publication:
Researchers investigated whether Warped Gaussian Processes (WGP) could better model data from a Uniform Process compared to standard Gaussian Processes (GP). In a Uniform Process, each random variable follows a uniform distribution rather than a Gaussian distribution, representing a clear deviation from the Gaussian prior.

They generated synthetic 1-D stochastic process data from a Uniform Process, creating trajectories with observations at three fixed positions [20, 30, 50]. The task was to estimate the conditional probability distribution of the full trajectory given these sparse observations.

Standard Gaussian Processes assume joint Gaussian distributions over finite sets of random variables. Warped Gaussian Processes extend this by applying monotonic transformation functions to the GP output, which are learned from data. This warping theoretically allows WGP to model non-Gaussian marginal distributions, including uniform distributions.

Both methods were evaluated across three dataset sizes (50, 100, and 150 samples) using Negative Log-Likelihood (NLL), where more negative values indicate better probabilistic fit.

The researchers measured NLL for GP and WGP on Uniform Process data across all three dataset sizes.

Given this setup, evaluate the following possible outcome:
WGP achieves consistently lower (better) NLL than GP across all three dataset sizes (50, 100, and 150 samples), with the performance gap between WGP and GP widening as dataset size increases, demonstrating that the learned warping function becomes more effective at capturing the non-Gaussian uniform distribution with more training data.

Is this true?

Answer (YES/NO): NO